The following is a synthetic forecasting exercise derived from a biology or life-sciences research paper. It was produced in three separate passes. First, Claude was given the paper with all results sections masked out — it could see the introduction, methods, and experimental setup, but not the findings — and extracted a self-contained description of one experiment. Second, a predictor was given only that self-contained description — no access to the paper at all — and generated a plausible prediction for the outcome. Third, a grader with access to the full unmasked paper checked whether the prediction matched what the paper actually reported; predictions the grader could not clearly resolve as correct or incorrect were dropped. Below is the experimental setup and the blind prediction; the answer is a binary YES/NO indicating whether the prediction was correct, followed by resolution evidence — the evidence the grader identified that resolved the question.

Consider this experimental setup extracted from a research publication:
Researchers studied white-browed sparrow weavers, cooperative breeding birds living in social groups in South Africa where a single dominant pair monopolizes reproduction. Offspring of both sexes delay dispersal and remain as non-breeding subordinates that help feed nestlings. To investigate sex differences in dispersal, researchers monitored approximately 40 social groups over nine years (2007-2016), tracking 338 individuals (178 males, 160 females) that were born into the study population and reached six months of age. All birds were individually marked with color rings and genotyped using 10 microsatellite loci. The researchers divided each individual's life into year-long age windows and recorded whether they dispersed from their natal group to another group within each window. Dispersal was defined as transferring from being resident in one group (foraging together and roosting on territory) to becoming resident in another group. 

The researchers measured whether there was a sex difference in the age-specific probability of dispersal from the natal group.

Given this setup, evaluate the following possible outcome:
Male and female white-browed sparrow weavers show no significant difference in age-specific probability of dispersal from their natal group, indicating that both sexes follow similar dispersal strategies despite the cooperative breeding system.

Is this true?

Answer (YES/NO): NO